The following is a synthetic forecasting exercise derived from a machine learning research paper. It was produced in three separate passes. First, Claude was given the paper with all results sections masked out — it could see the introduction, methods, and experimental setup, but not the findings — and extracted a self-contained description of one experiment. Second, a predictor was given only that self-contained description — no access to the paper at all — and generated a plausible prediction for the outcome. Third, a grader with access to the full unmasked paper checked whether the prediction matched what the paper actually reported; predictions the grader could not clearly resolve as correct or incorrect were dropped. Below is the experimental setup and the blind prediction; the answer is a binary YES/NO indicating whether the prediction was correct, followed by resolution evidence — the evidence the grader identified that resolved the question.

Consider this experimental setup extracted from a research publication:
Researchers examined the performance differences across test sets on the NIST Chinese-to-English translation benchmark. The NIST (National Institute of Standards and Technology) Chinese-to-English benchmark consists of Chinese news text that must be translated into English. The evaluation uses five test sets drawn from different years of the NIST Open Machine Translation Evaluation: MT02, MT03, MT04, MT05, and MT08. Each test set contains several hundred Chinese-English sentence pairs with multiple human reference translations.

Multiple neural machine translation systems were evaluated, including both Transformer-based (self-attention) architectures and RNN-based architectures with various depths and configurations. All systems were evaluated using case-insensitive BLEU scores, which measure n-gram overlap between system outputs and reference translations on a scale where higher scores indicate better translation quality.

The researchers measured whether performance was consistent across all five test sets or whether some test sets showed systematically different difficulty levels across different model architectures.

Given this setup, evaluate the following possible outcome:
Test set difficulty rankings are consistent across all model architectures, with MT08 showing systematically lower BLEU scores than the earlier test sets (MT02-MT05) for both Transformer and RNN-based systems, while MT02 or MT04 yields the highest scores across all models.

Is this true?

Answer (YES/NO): YES